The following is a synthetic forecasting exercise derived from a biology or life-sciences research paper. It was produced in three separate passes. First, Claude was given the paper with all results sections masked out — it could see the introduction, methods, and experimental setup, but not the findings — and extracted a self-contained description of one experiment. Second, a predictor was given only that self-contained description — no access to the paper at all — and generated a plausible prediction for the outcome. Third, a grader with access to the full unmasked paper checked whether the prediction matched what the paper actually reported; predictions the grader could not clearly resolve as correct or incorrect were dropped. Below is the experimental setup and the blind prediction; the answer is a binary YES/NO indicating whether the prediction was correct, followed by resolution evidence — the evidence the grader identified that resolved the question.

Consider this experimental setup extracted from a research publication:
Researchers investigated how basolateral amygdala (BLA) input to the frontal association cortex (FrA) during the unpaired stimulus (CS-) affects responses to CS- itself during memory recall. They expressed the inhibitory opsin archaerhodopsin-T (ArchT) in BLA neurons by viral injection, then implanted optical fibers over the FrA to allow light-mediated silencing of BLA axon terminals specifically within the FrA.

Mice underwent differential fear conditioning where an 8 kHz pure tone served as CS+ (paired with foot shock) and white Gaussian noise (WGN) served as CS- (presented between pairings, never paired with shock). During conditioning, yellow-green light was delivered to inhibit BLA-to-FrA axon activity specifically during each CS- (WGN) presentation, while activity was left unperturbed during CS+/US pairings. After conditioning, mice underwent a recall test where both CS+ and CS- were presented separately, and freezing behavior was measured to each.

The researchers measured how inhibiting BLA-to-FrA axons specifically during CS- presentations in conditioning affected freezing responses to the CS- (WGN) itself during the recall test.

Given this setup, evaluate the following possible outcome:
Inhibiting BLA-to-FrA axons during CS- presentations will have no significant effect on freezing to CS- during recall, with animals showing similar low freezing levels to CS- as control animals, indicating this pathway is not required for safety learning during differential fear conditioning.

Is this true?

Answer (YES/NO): NO